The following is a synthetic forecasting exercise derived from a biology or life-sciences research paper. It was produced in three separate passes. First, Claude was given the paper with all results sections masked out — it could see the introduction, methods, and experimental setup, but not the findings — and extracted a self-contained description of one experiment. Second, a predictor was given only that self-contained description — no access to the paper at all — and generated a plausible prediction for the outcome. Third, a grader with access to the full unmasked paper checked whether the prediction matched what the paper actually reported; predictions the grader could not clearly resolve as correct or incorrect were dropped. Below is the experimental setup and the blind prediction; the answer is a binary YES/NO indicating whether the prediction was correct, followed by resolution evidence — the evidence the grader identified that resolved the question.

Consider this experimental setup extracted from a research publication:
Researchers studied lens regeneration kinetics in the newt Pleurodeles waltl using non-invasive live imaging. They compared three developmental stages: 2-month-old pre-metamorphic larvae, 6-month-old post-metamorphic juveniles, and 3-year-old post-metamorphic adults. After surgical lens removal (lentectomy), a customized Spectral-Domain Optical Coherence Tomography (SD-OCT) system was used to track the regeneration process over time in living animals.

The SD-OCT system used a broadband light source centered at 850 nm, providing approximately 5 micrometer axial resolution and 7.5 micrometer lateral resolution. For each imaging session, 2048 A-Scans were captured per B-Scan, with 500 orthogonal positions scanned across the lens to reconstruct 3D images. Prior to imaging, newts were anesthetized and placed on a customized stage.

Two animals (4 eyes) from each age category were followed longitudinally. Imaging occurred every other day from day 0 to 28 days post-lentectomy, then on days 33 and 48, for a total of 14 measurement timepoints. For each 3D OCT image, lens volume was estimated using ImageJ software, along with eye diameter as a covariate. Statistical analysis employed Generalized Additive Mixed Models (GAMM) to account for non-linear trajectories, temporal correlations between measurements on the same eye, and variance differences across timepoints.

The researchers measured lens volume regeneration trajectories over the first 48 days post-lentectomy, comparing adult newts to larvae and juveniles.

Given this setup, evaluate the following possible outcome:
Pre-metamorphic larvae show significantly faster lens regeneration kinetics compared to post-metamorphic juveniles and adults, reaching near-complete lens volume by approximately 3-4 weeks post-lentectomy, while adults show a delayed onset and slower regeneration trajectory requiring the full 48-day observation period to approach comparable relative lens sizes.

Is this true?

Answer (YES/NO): NO